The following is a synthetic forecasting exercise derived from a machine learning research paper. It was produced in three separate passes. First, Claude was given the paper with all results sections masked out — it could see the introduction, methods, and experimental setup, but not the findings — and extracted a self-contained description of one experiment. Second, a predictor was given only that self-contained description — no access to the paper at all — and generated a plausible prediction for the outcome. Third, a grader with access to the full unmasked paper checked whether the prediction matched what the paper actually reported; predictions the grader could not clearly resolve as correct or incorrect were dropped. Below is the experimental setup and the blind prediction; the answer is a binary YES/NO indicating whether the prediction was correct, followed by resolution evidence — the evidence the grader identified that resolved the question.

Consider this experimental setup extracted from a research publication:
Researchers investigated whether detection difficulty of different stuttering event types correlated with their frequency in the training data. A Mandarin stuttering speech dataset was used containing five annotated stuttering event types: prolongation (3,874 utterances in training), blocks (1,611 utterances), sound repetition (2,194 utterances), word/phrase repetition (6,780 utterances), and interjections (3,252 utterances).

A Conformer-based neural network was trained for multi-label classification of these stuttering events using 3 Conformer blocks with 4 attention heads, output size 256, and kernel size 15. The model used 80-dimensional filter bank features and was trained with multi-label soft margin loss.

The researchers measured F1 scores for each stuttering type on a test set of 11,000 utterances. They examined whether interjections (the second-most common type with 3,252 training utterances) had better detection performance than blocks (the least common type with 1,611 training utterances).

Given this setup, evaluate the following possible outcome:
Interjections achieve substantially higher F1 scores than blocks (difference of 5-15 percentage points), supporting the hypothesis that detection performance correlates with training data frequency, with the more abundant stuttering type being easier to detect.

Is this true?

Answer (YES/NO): NO